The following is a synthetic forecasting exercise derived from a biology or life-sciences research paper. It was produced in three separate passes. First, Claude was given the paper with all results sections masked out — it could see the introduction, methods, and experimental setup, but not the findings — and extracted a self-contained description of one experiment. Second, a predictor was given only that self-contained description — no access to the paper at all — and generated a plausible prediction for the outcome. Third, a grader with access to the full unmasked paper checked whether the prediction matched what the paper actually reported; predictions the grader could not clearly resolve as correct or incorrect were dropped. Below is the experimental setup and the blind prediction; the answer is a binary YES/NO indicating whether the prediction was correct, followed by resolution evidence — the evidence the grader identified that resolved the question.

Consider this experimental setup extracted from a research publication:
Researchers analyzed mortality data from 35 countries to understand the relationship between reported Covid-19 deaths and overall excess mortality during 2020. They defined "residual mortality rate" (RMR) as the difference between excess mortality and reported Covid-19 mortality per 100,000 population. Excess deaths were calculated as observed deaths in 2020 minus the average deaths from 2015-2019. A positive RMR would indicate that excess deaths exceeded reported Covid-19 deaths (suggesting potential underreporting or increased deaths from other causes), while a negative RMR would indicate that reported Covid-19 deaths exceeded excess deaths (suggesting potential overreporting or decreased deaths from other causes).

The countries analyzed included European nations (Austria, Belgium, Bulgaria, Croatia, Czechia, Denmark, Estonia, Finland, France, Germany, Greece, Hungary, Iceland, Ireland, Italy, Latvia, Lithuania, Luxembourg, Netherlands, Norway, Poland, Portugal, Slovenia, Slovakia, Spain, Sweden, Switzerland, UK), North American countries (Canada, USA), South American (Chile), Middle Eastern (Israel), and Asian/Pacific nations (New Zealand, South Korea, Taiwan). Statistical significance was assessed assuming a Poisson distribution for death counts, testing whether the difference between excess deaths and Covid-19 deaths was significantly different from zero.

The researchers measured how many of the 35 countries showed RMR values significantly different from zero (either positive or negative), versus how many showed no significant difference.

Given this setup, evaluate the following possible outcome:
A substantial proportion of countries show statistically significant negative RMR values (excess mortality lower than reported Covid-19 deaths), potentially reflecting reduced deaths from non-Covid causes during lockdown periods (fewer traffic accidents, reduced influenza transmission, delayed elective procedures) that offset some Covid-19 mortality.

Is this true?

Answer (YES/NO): YES